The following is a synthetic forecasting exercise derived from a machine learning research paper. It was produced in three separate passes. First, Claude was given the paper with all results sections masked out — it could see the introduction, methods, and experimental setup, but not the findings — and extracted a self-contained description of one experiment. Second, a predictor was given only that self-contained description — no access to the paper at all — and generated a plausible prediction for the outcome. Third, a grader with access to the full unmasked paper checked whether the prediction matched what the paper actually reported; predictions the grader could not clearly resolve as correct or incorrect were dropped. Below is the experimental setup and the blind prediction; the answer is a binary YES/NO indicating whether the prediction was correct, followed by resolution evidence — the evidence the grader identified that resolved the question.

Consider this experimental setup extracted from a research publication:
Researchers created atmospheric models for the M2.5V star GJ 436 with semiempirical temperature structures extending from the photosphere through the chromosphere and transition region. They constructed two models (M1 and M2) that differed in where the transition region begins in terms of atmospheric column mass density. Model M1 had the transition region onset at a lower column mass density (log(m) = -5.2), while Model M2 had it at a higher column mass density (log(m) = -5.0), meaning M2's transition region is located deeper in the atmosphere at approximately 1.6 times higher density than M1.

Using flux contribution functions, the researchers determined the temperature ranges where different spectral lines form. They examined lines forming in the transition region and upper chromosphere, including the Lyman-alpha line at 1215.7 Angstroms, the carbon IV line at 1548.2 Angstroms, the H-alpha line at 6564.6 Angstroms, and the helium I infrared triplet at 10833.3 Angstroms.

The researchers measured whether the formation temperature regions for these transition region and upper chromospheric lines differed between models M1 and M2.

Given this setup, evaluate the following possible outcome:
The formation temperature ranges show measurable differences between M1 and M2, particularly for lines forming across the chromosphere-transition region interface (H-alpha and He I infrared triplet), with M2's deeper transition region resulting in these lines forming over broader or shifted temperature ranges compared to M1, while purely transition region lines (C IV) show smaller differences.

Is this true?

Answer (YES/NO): NO